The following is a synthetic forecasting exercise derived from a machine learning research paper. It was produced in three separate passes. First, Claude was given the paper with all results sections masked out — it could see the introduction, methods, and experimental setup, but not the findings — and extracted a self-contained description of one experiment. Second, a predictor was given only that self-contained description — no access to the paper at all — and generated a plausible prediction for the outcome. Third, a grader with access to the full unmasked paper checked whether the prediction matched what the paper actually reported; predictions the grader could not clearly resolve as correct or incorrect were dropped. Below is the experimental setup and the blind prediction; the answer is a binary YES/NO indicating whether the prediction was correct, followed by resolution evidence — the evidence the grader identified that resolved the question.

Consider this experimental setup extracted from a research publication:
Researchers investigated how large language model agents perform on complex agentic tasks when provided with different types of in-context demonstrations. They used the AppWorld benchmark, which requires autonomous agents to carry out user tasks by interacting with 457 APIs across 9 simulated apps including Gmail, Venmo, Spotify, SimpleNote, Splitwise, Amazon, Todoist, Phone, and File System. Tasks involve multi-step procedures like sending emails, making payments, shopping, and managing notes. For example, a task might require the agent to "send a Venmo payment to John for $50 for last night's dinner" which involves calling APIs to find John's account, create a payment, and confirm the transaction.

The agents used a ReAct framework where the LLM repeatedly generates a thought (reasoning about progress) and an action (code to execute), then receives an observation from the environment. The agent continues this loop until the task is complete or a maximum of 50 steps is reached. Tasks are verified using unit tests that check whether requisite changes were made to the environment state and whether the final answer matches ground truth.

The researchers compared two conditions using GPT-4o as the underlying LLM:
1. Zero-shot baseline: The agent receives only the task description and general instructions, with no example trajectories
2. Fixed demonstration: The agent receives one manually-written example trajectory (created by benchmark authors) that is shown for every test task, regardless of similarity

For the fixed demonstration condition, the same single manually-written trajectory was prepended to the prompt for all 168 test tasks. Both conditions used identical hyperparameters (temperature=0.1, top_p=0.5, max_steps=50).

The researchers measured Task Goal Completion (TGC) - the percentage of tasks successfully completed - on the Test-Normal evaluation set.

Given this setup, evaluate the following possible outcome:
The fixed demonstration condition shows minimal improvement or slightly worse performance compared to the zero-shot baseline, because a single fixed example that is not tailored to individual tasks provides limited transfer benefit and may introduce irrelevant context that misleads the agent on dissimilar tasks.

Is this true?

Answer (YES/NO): NO